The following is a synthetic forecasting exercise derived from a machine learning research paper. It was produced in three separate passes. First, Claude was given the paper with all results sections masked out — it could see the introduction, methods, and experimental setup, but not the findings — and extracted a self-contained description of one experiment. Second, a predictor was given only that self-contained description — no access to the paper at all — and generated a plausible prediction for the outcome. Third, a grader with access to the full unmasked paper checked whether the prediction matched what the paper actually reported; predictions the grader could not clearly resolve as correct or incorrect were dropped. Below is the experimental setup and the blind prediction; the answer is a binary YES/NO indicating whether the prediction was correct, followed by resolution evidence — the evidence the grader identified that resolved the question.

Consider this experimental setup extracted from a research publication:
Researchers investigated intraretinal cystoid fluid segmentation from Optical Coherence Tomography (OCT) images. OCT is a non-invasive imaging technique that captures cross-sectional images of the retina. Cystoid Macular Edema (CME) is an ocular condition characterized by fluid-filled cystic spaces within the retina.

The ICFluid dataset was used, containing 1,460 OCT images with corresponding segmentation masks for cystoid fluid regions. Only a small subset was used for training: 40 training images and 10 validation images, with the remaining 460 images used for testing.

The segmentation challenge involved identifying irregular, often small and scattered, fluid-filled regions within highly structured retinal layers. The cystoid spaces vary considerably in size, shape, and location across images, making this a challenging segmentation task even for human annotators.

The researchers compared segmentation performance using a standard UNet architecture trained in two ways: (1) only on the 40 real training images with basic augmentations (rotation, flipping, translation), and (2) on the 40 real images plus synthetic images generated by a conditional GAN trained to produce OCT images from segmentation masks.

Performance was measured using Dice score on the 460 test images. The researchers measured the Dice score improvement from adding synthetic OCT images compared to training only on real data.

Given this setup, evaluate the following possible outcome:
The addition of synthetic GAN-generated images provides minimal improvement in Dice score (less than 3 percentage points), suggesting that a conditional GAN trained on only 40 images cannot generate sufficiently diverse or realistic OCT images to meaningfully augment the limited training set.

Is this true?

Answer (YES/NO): NO